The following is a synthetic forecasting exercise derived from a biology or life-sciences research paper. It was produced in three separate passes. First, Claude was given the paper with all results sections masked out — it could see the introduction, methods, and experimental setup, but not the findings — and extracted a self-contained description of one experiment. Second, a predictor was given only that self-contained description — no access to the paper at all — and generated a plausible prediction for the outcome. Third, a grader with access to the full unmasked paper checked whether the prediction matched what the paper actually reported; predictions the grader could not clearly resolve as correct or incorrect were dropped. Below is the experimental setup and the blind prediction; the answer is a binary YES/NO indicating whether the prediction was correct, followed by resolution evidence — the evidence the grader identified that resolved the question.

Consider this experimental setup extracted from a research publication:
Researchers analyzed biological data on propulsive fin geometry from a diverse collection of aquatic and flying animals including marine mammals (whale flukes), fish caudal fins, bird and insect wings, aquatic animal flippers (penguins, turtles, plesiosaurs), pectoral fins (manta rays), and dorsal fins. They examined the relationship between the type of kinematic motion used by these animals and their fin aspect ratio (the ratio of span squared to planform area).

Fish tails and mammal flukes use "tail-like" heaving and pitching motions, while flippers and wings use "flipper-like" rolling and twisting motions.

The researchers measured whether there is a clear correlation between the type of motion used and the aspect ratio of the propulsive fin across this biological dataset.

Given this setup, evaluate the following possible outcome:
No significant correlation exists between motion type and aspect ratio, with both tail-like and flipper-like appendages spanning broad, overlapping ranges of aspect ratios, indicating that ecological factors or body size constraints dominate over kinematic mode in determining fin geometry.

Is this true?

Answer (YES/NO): NO